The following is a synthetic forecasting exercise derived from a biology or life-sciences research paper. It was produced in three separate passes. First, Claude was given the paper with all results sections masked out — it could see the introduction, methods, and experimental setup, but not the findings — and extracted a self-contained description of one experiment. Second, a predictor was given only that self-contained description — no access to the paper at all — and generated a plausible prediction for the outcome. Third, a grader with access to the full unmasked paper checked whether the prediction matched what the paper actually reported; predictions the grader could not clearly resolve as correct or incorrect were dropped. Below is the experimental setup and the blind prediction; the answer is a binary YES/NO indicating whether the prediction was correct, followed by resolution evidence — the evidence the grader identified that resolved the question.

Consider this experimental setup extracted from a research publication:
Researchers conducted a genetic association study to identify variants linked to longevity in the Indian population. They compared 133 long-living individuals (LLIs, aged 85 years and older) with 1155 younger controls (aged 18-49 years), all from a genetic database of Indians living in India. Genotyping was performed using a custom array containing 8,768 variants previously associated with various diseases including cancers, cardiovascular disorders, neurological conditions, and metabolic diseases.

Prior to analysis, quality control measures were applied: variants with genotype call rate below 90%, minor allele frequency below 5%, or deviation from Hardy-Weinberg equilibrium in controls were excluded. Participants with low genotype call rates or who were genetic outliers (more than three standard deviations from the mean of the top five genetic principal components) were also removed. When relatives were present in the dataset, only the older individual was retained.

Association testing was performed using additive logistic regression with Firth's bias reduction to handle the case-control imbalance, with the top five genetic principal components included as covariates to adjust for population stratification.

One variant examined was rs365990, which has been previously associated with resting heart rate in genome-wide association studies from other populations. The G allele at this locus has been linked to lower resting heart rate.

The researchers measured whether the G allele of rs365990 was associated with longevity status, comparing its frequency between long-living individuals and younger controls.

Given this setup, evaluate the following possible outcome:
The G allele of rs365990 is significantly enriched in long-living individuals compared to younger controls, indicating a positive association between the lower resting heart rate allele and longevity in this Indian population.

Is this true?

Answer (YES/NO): YES